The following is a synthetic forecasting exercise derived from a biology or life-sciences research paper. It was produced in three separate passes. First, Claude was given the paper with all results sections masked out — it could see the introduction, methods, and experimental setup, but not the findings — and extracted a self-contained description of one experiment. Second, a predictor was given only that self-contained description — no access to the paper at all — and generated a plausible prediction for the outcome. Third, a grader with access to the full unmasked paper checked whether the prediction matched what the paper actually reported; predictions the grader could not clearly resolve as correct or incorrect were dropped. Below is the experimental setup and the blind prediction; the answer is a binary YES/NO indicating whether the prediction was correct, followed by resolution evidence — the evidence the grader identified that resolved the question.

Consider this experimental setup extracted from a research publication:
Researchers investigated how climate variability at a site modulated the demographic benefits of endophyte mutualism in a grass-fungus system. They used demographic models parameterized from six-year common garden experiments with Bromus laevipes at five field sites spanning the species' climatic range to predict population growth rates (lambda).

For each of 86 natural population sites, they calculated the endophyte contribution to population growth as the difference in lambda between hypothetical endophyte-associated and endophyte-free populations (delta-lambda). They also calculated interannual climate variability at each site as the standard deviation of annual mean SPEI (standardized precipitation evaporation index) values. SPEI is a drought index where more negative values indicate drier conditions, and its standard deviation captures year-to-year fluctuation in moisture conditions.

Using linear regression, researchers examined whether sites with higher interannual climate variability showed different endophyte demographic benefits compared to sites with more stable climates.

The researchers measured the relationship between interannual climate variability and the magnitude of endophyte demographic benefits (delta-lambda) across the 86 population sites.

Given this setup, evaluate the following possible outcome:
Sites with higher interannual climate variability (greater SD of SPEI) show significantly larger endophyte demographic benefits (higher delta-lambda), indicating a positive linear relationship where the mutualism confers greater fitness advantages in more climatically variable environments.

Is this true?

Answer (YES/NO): NO